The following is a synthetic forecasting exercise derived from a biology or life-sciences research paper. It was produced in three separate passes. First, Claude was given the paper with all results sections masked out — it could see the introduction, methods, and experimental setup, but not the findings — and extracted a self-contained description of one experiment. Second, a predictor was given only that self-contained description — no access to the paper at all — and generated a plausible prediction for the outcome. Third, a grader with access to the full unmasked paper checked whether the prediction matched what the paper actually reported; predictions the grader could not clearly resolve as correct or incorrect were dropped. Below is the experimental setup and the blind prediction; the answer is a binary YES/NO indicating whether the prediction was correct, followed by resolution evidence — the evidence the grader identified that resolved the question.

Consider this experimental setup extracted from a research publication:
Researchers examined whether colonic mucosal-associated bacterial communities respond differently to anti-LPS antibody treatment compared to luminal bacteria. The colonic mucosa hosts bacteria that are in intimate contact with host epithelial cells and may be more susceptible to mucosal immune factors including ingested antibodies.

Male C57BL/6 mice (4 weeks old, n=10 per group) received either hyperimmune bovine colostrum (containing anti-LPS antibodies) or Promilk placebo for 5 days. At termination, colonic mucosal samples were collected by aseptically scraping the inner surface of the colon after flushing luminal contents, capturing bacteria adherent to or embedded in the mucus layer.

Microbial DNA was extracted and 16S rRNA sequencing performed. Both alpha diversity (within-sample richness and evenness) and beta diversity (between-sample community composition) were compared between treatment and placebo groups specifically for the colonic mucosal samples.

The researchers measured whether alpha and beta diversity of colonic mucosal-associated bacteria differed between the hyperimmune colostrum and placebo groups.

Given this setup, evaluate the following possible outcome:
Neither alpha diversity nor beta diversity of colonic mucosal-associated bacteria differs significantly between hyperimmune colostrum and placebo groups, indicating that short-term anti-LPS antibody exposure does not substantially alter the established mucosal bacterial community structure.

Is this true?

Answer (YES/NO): NO